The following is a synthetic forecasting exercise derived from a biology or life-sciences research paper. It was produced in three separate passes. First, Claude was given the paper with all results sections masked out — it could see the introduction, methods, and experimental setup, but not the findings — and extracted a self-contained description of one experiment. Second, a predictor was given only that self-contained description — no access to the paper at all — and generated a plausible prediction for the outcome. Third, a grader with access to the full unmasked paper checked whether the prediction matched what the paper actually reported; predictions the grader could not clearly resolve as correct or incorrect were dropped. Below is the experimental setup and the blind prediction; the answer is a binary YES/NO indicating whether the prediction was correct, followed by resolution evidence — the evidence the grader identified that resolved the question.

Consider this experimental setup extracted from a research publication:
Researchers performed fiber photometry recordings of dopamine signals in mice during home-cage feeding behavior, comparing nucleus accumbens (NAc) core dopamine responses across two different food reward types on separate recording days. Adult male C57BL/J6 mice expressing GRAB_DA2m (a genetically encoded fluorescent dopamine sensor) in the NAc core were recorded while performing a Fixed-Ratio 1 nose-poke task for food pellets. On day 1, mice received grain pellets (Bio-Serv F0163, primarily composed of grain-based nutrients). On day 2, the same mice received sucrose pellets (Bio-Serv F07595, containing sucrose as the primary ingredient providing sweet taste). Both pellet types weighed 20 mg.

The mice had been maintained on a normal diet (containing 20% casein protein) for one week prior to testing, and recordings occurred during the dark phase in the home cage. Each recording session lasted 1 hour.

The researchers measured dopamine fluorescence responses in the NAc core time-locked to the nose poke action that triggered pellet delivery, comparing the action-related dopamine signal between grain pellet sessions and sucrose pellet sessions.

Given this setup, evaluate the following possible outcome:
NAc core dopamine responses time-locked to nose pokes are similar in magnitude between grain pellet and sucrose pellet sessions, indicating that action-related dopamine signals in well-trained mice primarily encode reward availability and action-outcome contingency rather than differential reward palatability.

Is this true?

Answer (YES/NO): NO